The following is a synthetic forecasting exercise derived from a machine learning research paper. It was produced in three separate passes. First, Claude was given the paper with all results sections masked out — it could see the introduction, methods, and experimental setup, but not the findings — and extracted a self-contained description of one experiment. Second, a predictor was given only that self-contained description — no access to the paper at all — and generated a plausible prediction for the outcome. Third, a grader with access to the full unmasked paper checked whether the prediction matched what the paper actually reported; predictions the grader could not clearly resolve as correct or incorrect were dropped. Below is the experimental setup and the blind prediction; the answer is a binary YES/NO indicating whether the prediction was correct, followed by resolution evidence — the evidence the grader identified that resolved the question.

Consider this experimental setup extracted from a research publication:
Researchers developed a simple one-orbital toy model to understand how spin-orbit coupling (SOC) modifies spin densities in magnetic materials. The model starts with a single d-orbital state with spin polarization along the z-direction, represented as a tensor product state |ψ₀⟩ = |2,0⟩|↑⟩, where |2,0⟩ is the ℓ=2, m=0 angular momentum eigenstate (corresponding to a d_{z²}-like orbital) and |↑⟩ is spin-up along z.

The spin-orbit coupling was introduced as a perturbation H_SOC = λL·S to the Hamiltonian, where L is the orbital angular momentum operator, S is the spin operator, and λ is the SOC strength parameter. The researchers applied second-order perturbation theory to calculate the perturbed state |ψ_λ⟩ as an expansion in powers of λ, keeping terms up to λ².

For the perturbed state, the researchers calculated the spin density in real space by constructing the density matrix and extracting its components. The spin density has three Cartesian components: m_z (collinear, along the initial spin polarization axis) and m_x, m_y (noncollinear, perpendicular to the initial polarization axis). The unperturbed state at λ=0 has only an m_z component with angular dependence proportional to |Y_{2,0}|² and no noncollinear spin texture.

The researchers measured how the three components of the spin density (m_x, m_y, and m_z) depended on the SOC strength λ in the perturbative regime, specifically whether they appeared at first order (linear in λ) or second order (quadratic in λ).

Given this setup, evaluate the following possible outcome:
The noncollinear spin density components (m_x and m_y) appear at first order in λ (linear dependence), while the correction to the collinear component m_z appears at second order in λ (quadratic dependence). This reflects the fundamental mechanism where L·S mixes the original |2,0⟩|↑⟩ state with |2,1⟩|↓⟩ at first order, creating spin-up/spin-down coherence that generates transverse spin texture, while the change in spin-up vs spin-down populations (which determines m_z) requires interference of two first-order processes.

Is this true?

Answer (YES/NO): YES